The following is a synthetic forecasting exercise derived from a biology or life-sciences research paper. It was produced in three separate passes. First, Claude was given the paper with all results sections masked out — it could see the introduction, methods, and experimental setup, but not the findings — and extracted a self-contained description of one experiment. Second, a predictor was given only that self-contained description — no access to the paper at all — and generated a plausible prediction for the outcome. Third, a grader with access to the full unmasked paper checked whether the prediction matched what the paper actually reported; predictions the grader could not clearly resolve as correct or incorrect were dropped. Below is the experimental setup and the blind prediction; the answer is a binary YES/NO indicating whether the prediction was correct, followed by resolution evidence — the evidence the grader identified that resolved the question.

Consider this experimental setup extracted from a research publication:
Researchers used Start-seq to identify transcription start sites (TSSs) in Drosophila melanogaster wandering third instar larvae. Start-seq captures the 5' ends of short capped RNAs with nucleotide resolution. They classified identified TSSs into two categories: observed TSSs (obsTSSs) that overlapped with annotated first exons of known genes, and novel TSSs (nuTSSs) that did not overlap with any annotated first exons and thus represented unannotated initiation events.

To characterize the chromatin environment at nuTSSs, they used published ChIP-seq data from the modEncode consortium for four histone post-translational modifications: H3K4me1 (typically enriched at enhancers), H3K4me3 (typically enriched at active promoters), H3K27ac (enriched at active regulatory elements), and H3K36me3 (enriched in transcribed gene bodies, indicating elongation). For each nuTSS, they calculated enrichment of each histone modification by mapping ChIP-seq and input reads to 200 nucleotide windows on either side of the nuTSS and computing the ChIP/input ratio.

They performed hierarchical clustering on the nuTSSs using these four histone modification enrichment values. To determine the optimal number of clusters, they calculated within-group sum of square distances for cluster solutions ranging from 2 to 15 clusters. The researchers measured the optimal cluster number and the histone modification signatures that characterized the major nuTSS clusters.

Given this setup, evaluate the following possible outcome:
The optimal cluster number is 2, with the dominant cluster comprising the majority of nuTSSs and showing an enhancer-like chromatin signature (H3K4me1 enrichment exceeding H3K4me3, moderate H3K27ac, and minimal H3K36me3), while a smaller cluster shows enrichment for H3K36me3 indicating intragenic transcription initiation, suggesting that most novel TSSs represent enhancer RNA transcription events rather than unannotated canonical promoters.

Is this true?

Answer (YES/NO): NO